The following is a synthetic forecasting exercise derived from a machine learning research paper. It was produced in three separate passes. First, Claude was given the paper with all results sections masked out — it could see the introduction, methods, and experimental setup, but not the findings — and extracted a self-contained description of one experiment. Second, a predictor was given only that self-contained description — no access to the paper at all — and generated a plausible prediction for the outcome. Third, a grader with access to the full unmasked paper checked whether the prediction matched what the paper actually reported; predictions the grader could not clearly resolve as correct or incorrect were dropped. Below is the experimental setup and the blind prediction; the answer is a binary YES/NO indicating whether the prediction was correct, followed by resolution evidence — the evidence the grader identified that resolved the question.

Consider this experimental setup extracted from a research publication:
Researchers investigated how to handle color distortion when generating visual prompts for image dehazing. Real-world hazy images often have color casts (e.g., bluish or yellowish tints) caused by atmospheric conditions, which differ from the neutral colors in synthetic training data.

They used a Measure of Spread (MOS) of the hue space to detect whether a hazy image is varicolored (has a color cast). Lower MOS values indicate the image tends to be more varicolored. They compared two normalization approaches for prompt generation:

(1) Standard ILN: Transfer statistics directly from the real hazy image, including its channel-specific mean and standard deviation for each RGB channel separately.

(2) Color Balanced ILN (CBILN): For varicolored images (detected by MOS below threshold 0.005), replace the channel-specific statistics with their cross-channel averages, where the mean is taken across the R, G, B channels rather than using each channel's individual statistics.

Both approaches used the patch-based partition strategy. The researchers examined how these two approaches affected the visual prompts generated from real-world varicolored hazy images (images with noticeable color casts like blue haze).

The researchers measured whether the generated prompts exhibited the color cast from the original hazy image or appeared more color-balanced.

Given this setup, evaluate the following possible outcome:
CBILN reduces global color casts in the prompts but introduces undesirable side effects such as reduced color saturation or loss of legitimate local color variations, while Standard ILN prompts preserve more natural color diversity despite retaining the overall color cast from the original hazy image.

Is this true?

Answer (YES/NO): NO